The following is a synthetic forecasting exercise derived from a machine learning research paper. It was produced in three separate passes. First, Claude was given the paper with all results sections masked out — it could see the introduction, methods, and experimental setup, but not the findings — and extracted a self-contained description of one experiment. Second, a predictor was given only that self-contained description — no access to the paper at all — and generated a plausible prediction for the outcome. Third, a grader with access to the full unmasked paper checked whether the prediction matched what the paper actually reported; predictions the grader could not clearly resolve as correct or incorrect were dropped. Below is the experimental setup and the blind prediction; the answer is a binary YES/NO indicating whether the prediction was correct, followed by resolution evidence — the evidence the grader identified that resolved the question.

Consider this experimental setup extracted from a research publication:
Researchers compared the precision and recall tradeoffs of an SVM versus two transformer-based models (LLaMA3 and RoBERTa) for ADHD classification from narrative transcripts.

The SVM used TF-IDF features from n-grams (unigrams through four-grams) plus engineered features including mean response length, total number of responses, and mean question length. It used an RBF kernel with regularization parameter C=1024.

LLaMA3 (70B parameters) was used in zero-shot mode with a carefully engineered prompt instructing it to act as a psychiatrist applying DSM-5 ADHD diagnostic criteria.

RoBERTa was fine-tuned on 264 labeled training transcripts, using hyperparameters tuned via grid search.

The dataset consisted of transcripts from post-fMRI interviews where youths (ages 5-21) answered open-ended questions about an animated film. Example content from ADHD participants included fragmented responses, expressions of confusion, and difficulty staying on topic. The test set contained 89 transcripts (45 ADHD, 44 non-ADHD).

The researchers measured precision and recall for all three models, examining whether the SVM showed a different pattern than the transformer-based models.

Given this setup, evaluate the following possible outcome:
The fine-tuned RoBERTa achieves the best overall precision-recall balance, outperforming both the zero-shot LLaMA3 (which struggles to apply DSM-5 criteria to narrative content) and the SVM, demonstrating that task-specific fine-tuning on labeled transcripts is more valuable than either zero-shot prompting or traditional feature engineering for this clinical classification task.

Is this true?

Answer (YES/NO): NO